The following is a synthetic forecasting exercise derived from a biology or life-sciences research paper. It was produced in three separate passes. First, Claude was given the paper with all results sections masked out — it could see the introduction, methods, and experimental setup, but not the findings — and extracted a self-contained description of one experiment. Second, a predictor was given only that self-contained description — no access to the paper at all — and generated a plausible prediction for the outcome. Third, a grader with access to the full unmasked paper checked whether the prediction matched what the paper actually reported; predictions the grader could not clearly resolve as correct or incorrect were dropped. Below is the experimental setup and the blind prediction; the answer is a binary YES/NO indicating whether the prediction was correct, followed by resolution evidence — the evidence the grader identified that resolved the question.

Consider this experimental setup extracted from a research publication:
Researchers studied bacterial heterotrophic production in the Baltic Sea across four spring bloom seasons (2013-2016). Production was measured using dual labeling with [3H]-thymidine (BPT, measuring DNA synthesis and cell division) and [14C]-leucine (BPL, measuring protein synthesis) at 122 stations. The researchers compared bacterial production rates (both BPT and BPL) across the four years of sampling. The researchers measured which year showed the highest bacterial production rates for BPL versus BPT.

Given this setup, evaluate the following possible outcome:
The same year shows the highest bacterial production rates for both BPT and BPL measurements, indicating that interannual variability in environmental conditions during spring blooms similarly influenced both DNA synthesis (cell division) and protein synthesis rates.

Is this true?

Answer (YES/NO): NO